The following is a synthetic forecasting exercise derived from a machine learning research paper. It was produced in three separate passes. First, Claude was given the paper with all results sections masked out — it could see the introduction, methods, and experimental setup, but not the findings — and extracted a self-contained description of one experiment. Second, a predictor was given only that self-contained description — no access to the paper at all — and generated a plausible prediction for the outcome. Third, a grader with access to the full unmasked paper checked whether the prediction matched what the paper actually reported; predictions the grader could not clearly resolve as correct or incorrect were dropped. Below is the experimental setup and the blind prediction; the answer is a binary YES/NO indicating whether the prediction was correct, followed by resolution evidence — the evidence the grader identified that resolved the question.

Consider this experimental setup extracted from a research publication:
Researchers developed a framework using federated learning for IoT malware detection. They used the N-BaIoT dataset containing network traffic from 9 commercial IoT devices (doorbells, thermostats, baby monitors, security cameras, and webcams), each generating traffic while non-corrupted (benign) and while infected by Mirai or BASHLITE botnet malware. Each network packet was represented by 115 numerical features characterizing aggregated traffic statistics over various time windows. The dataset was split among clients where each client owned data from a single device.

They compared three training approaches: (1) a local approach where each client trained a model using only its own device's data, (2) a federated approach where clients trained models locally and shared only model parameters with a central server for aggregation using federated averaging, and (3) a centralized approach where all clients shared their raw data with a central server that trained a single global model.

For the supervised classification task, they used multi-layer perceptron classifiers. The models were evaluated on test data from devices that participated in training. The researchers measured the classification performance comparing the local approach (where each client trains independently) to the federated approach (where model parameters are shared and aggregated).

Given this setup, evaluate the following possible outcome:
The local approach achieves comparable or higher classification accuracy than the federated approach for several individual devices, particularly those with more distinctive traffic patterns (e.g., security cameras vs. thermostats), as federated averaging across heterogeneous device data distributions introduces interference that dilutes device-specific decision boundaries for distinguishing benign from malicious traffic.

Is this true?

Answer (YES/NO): NO